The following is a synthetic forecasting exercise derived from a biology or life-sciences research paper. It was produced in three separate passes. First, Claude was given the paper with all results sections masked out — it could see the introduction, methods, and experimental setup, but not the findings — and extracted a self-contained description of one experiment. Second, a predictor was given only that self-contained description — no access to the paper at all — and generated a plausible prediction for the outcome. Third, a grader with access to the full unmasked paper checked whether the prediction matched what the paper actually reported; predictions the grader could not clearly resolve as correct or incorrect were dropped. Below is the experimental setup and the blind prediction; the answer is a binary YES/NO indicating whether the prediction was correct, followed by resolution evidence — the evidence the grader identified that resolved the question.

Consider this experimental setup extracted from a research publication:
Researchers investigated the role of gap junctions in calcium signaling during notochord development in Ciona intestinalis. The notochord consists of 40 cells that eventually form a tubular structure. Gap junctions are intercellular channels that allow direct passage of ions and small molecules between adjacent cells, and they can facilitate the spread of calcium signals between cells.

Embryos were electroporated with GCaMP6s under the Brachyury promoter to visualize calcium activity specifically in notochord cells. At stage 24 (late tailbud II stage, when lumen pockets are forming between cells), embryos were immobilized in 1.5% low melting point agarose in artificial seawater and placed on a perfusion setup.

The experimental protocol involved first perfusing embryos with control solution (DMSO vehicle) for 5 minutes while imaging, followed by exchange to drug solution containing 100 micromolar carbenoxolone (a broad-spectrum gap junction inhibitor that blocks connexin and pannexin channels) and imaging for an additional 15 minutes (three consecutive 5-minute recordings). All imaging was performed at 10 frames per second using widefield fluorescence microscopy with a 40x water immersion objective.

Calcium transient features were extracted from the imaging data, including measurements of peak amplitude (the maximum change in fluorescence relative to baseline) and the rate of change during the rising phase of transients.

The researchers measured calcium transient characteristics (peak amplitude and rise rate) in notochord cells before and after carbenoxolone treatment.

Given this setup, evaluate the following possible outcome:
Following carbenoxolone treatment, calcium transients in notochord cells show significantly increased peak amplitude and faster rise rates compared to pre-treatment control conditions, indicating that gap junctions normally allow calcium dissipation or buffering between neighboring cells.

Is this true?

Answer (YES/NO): NO